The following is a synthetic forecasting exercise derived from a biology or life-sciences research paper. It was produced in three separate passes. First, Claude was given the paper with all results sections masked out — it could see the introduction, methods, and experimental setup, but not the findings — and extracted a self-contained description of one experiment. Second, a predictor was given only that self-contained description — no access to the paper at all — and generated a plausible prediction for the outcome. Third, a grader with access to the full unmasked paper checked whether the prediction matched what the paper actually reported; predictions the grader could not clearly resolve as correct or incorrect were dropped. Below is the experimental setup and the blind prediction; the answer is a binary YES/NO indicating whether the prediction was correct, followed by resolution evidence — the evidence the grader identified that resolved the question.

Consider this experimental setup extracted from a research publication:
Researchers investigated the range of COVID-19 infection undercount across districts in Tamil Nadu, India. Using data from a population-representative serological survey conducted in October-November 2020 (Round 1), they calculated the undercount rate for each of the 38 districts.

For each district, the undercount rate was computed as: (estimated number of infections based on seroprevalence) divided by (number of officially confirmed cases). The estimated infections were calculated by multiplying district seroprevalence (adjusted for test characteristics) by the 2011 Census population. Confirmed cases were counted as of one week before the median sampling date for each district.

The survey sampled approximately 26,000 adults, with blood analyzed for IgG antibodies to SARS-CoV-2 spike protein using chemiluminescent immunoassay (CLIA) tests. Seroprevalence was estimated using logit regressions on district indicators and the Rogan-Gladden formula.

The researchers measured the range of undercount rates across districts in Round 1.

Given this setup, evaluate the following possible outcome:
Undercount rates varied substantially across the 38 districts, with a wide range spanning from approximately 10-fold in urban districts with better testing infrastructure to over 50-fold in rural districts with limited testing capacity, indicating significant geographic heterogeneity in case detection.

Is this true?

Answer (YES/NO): NO